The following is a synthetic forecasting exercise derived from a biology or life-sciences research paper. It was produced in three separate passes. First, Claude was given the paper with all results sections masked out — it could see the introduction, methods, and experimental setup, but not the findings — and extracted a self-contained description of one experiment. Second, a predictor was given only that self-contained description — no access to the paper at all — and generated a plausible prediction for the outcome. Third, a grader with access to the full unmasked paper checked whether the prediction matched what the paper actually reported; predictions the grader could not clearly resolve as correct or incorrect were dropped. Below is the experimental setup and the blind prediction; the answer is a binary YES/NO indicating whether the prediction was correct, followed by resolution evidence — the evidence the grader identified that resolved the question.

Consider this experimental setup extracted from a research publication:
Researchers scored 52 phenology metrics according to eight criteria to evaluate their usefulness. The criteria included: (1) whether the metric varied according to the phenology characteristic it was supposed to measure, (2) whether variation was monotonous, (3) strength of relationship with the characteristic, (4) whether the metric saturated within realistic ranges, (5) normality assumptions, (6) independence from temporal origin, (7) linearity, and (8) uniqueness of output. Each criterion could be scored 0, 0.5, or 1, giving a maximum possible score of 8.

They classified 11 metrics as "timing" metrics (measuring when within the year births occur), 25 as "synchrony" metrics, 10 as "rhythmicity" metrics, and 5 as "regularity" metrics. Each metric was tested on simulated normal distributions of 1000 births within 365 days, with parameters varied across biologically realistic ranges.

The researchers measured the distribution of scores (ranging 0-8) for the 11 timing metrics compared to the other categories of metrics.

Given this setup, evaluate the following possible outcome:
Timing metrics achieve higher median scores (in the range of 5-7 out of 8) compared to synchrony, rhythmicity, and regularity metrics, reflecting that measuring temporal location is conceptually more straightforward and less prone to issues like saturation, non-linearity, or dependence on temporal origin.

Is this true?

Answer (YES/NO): NO